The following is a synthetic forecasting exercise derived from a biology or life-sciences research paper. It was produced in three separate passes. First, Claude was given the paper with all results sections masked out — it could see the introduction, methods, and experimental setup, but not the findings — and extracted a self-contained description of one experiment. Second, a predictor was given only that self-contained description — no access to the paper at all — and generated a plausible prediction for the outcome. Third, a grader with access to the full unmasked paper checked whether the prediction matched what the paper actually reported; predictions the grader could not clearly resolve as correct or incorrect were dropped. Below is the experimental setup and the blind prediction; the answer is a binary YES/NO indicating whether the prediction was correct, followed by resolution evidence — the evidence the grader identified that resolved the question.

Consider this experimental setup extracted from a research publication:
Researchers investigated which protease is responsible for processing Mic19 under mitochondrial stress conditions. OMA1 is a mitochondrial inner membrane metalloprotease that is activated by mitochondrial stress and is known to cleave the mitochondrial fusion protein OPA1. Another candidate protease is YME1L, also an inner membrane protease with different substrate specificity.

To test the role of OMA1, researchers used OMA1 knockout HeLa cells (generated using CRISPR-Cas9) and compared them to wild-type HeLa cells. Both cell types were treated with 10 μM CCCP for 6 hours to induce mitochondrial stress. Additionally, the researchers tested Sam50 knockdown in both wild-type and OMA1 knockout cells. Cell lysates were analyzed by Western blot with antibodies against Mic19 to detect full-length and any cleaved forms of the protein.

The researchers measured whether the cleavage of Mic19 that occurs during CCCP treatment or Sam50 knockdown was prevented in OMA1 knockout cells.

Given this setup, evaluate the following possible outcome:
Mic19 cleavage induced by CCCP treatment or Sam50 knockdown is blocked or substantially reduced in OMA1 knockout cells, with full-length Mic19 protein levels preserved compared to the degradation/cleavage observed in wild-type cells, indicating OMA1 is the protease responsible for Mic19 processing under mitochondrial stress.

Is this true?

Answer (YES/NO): YES